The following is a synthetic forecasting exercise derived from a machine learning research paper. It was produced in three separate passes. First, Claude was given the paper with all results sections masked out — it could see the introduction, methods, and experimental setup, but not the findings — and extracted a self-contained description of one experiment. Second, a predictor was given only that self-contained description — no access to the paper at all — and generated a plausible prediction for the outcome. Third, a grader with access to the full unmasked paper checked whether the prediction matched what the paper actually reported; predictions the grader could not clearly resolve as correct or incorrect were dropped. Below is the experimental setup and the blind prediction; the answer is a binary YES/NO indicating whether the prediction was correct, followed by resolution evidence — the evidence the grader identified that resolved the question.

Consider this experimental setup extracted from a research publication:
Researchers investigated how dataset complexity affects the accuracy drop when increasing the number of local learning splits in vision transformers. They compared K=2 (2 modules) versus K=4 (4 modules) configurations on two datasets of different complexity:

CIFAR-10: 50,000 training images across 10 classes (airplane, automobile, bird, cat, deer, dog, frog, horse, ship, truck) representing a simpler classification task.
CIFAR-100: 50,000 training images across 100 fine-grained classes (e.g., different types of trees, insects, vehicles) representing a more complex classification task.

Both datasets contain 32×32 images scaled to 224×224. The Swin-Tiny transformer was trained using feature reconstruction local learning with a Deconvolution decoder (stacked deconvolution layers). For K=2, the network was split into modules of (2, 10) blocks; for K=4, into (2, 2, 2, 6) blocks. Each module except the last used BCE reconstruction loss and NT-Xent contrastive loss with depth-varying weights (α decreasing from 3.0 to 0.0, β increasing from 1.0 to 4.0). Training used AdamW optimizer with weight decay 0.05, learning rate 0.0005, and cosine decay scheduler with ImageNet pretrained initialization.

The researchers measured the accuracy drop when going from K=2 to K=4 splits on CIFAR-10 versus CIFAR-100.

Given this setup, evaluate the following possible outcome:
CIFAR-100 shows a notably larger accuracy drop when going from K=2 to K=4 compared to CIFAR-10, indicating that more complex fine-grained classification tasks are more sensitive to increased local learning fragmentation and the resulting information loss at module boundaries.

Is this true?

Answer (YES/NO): YES